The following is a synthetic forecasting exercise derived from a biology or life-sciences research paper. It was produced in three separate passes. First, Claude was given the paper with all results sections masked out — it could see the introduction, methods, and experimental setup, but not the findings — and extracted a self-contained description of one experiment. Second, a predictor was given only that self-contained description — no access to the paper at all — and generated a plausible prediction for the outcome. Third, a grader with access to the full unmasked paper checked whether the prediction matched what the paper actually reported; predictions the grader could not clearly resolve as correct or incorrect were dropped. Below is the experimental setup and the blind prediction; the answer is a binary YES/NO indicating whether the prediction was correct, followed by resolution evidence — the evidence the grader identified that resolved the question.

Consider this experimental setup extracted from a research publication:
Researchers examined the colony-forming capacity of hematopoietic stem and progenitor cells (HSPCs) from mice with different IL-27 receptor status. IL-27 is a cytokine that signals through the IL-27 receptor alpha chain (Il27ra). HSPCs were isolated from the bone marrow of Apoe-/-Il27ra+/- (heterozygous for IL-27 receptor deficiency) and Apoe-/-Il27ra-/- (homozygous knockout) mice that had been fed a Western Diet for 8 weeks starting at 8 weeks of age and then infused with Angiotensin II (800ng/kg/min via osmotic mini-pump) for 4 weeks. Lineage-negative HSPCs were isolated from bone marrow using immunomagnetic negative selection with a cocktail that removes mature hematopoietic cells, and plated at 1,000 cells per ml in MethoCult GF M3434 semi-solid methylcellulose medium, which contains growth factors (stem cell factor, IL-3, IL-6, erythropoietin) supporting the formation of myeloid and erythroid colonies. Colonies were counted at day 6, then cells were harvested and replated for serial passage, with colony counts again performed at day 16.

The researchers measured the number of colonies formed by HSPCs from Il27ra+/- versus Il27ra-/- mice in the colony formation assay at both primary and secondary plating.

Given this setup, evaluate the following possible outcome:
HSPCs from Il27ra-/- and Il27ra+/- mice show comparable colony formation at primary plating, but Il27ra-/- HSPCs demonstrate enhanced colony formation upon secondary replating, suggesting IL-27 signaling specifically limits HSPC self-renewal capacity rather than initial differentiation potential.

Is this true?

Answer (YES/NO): NO